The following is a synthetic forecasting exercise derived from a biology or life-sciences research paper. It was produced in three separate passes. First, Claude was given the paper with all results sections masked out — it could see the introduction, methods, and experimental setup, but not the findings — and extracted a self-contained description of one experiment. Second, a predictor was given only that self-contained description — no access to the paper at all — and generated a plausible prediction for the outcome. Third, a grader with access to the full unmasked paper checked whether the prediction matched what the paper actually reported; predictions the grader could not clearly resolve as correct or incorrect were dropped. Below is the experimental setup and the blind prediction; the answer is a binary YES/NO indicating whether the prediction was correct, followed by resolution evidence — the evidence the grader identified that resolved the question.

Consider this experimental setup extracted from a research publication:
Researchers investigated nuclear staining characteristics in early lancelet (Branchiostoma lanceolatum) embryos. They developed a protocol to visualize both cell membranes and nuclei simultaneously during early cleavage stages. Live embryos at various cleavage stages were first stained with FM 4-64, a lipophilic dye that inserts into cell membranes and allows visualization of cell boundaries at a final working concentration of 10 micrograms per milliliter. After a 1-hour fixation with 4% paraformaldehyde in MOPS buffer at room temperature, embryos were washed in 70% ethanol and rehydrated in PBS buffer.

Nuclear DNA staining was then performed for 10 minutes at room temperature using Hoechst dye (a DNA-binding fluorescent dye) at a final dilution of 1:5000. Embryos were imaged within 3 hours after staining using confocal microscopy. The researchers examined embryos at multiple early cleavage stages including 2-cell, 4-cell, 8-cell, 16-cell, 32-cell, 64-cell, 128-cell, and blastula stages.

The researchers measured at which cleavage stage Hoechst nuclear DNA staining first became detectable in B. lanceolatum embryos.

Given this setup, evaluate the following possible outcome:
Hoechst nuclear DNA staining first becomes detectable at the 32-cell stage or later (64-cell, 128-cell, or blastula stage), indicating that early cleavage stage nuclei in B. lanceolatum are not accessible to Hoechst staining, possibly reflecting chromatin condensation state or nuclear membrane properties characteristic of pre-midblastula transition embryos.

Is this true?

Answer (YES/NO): YES